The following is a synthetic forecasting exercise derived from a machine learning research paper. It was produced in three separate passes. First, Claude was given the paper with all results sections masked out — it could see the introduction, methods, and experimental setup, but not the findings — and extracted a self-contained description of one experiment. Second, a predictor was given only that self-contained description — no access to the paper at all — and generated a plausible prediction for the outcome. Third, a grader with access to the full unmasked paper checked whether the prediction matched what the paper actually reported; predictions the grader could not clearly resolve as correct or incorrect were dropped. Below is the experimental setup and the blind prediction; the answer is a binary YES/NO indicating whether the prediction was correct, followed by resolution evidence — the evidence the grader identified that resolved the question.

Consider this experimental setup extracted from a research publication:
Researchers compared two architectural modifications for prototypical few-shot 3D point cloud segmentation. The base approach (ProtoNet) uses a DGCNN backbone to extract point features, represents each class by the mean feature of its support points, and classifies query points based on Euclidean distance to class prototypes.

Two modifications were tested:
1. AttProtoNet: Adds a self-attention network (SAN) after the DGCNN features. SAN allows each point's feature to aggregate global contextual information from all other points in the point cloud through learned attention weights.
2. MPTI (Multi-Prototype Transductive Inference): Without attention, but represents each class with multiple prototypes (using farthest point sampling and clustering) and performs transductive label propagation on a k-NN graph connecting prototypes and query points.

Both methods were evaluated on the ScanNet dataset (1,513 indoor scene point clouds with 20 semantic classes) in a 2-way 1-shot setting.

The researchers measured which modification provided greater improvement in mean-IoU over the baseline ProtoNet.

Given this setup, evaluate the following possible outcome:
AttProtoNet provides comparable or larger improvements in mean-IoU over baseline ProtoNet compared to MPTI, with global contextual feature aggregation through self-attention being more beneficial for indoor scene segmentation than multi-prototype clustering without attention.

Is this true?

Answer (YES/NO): NO